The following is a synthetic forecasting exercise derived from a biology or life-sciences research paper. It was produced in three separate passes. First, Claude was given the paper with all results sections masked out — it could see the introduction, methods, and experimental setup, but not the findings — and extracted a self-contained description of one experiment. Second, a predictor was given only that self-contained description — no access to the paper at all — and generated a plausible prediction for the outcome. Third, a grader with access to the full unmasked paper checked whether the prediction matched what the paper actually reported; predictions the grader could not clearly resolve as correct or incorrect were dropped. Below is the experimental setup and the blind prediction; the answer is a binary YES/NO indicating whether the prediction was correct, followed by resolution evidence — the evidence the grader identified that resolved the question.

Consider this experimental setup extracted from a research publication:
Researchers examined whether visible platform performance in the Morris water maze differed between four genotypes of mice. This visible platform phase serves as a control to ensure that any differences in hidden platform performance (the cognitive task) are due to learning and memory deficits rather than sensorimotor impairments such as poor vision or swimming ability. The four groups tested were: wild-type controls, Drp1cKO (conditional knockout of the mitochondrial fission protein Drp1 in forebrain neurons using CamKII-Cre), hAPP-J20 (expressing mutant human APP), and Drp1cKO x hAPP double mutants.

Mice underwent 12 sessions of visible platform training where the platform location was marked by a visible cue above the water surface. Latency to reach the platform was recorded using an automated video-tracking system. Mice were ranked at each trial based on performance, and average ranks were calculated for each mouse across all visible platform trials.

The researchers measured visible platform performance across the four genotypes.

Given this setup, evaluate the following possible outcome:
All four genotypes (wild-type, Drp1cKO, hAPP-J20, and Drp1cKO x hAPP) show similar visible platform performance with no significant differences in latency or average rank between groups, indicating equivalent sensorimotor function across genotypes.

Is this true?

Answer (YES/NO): NO